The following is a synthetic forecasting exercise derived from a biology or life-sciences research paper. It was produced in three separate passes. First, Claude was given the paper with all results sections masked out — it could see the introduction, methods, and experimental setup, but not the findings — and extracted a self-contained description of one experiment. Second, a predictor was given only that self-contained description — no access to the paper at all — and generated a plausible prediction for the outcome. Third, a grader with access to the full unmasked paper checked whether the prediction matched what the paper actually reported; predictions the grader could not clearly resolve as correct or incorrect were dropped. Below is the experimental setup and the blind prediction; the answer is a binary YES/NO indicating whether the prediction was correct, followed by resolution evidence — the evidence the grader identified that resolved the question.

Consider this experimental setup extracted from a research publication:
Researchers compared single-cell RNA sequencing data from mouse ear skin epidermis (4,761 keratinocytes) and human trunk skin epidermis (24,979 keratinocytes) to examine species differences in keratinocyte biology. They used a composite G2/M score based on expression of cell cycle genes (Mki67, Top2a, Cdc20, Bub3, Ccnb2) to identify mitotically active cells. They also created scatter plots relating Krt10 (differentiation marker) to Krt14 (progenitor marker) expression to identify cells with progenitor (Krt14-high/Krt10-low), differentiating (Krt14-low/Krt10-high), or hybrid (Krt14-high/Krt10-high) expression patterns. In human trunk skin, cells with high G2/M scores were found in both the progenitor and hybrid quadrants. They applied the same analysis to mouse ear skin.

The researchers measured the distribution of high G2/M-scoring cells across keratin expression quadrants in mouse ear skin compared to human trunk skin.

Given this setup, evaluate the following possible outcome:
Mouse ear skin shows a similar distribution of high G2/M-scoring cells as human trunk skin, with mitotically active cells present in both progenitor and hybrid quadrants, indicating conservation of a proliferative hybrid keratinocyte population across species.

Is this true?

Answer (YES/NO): NO